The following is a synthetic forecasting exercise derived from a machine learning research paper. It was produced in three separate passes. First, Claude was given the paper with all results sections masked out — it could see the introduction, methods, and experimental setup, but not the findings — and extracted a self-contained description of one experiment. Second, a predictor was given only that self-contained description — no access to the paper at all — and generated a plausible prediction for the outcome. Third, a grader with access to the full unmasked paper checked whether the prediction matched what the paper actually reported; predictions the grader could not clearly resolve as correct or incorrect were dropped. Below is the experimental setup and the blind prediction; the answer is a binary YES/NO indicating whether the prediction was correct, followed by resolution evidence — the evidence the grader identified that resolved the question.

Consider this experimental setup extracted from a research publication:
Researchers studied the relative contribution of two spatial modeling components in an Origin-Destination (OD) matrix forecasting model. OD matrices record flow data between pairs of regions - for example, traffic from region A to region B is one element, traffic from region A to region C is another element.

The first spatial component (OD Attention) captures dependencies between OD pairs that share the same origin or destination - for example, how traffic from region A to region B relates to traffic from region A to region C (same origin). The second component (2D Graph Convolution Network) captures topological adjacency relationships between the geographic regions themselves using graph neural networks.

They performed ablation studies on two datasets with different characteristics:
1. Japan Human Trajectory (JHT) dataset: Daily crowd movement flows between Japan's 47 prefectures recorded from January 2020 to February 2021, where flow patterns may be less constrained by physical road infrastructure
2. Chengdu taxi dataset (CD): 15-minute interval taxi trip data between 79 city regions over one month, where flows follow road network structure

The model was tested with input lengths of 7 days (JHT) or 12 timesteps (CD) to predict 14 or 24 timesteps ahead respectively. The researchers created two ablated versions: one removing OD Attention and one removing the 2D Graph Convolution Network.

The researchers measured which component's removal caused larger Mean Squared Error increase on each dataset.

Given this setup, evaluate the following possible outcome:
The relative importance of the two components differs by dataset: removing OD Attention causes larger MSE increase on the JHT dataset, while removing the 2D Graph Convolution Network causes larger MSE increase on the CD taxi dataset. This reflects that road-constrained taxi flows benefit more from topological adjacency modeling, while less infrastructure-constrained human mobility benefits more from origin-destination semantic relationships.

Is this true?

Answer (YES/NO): YES